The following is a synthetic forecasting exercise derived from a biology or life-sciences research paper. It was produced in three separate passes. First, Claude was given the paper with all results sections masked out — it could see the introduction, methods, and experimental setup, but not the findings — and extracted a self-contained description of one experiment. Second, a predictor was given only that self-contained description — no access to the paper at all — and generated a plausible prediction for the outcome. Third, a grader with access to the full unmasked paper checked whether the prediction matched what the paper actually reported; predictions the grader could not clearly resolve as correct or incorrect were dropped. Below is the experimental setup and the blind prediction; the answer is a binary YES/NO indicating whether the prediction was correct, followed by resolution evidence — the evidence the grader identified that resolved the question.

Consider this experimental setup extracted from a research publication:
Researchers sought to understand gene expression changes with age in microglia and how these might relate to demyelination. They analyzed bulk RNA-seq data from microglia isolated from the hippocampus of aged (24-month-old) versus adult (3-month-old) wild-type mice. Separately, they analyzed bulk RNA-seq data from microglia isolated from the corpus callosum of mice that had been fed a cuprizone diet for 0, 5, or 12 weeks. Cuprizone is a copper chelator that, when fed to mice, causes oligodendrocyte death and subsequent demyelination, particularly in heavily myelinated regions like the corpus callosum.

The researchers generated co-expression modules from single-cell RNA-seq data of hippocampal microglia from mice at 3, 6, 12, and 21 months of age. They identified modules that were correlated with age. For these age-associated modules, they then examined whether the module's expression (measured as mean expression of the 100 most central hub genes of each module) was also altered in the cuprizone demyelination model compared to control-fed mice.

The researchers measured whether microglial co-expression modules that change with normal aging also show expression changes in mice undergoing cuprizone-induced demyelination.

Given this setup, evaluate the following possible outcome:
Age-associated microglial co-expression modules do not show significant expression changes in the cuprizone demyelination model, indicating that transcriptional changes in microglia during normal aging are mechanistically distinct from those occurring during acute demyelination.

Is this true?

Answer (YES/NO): NO